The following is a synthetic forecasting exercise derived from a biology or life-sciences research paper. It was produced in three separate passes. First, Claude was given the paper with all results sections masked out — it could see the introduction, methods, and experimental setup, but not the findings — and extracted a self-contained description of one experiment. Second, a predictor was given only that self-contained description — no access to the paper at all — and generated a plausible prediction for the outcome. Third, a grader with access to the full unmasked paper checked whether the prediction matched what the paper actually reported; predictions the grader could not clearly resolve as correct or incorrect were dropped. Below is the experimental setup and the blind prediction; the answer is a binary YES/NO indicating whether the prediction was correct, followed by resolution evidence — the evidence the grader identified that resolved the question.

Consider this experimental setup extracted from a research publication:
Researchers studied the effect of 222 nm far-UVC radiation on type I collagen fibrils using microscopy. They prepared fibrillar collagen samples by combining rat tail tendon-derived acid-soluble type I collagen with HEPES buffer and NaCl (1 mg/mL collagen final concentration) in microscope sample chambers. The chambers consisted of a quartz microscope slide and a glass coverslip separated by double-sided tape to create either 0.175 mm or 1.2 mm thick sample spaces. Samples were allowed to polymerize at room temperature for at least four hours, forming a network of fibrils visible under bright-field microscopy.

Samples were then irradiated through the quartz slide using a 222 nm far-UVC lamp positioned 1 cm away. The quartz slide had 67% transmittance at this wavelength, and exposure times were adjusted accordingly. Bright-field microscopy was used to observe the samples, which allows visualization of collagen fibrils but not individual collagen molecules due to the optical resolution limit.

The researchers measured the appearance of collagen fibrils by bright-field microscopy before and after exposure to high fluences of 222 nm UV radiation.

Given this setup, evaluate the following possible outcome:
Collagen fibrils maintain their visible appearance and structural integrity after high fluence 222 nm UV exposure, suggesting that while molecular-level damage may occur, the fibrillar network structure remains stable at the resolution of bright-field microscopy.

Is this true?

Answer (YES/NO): NO